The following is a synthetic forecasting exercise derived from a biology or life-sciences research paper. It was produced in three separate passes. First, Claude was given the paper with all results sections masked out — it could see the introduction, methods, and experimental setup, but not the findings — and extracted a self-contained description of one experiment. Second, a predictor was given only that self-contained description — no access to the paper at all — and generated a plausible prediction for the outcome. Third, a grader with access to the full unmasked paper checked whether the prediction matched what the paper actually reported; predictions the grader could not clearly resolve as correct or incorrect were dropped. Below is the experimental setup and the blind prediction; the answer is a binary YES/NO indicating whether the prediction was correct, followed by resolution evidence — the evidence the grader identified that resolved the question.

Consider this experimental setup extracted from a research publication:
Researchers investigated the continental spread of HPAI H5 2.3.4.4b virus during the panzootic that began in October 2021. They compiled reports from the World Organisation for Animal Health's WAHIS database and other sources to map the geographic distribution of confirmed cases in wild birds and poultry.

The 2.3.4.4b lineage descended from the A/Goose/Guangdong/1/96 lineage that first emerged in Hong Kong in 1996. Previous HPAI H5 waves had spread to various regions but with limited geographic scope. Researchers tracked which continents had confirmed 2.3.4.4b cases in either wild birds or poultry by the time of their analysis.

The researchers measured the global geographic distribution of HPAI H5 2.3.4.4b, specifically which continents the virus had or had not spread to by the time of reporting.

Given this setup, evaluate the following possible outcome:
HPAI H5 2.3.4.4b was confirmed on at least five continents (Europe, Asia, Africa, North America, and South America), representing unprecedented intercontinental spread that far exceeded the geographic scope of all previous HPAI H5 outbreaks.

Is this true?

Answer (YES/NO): YES